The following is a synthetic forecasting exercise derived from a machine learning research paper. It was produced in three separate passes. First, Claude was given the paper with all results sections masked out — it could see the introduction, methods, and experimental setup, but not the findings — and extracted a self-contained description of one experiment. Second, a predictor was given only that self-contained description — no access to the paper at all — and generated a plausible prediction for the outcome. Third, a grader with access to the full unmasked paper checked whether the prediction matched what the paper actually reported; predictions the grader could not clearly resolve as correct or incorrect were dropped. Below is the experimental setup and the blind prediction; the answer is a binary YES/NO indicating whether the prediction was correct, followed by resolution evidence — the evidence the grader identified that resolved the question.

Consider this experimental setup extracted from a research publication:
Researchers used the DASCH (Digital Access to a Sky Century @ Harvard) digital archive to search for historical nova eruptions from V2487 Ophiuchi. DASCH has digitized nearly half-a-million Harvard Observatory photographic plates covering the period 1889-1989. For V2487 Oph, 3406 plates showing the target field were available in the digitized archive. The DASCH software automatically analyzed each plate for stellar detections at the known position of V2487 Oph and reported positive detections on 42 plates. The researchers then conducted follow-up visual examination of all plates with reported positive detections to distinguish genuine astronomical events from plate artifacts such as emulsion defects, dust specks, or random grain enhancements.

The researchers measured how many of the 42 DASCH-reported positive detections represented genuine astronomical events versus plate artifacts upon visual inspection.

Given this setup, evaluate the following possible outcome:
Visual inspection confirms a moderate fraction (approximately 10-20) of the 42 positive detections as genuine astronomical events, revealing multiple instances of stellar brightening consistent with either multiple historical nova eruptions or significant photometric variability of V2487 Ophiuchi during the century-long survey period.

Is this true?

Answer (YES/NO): NO